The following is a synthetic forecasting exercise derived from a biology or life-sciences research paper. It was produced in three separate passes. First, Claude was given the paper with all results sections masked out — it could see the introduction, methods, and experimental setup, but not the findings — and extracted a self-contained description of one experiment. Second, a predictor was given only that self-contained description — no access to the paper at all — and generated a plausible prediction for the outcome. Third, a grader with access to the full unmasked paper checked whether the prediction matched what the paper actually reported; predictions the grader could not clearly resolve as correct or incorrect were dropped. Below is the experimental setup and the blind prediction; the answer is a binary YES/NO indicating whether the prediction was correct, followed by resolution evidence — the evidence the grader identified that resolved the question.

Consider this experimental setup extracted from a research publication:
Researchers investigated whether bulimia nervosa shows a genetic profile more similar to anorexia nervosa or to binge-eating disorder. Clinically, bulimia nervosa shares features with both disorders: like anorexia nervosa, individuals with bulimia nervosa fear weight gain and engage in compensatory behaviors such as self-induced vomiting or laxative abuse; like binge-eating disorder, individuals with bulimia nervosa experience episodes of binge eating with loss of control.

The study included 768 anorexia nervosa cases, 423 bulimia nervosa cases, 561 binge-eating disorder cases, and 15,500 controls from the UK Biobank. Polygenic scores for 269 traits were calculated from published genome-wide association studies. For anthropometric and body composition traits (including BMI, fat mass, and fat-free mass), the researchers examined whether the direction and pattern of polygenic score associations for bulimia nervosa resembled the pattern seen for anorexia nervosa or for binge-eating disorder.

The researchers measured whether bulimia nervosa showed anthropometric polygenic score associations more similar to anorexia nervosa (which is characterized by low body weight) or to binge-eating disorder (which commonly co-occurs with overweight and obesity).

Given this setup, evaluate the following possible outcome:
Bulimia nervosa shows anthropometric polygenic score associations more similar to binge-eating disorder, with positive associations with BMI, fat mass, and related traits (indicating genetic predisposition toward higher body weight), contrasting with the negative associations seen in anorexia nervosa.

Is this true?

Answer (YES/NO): YES